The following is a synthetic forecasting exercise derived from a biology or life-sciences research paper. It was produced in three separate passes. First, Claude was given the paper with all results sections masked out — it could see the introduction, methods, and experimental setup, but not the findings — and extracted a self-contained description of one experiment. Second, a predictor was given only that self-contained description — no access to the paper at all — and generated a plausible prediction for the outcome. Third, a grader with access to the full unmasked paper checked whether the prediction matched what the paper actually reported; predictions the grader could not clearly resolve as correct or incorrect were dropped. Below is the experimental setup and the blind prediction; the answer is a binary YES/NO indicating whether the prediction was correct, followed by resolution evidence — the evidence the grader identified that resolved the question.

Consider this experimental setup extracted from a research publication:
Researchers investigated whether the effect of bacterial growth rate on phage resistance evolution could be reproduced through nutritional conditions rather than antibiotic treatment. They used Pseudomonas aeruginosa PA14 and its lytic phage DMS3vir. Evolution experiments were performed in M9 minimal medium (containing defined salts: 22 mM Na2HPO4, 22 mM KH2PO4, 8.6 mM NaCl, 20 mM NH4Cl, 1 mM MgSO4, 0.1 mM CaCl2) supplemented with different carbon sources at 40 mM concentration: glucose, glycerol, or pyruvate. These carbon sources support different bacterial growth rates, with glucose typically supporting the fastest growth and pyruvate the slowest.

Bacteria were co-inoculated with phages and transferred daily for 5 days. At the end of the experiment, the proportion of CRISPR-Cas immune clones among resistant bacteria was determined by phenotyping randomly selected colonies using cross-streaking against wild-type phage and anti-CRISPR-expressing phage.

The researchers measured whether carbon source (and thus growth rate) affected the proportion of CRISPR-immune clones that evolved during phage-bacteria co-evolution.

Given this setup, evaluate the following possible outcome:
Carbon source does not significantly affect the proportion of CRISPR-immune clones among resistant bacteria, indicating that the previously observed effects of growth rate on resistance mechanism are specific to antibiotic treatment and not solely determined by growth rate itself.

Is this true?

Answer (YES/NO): NO